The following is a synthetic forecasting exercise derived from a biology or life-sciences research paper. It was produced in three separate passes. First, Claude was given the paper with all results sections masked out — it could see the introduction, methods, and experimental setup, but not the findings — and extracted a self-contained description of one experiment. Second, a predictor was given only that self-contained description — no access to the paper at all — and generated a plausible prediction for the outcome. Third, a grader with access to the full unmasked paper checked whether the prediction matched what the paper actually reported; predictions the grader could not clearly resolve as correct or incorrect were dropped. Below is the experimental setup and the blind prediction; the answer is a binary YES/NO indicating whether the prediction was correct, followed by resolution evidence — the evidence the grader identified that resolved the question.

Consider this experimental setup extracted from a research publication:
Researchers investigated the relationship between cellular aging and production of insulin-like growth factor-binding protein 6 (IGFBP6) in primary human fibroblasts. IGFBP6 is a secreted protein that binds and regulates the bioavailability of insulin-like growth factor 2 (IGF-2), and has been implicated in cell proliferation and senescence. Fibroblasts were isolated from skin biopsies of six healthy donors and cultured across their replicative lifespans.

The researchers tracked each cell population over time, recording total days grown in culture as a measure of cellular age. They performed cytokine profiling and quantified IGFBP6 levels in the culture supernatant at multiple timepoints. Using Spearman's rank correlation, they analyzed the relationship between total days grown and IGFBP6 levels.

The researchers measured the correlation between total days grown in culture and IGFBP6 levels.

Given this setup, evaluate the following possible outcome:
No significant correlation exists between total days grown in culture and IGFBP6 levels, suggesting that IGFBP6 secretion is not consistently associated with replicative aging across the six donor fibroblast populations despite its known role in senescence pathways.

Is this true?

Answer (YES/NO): NO